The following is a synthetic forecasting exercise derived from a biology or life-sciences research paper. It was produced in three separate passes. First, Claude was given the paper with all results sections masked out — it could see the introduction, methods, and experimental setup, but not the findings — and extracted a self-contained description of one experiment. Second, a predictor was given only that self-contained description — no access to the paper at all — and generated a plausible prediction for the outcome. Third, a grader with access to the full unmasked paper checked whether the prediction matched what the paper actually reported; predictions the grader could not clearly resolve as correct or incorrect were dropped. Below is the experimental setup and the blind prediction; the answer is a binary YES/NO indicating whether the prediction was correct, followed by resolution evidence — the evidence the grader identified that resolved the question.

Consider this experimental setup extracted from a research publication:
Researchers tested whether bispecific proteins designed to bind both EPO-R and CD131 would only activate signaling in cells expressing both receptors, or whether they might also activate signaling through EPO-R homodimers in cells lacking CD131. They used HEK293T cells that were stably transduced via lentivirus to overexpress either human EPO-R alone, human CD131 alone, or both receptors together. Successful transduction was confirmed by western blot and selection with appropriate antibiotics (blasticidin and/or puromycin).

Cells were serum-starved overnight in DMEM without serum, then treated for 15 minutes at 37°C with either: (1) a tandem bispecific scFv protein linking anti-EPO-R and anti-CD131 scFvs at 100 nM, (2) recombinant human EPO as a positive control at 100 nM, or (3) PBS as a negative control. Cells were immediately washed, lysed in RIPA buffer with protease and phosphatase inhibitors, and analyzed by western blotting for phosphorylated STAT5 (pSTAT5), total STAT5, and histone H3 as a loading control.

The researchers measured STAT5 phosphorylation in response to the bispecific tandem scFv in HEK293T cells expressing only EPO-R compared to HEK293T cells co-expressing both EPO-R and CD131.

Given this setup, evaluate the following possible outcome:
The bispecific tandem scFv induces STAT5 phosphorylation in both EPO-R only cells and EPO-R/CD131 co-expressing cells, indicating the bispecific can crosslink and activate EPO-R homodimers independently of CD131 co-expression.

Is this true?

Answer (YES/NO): NO